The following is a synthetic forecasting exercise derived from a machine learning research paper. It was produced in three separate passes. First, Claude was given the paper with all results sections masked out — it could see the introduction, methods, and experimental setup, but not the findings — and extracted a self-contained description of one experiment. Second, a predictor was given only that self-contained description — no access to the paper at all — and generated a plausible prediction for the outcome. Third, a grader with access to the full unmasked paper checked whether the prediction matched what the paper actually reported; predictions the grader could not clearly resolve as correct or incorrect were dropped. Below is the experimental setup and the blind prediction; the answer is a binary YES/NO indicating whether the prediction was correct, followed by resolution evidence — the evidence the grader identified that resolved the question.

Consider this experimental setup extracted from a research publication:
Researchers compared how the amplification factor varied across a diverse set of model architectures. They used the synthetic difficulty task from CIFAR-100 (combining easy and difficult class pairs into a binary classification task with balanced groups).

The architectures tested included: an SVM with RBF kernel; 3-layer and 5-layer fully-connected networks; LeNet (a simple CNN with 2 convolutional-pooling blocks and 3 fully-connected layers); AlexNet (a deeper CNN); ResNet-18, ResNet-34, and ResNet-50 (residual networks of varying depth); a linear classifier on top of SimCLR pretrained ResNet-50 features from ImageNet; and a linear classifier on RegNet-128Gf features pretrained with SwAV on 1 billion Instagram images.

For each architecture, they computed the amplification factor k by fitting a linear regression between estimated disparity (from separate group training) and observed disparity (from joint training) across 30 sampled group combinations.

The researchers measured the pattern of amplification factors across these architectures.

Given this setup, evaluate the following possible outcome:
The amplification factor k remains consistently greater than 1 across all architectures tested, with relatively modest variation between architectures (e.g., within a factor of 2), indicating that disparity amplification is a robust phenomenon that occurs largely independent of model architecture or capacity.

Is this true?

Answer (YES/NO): NO